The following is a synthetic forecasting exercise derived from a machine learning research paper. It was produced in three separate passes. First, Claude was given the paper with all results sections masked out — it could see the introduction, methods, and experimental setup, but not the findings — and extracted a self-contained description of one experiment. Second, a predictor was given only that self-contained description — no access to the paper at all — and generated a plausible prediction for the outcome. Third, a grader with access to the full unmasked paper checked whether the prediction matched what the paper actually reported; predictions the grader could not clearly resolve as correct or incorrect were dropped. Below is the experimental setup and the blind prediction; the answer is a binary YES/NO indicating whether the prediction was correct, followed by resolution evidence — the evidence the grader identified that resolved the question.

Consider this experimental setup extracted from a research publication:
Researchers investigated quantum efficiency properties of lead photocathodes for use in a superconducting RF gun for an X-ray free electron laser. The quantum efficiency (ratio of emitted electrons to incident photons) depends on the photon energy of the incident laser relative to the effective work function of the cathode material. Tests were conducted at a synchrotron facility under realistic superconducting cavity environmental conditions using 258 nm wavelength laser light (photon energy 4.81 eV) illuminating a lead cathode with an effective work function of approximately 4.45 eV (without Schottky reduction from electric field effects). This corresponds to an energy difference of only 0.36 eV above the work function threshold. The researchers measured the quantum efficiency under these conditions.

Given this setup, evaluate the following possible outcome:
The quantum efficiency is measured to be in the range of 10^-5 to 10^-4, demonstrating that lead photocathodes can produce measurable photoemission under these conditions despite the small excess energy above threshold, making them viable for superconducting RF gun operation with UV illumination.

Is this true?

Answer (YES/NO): YES